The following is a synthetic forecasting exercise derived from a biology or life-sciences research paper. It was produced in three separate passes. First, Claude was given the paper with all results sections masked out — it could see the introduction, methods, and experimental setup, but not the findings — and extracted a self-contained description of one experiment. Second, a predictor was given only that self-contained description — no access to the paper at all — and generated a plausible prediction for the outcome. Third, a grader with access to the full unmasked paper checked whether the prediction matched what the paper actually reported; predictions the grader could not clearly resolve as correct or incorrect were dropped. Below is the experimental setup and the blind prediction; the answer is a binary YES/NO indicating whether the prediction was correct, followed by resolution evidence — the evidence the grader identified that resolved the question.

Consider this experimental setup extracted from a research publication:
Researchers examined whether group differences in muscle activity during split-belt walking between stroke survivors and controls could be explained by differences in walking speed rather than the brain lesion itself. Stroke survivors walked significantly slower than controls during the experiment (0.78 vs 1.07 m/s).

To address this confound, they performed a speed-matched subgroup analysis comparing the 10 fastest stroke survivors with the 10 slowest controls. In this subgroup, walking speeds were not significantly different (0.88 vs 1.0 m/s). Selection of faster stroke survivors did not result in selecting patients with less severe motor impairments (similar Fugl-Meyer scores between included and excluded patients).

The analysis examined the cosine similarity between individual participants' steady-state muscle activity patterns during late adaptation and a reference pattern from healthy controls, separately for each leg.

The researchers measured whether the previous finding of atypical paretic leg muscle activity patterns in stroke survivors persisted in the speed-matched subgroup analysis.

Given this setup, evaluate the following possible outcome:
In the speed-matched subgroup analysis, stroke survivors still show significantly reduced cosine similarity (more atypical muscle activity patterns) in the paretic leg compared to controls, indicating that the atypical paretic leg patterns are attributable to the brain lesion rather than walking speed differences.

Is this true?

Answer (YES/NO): NO